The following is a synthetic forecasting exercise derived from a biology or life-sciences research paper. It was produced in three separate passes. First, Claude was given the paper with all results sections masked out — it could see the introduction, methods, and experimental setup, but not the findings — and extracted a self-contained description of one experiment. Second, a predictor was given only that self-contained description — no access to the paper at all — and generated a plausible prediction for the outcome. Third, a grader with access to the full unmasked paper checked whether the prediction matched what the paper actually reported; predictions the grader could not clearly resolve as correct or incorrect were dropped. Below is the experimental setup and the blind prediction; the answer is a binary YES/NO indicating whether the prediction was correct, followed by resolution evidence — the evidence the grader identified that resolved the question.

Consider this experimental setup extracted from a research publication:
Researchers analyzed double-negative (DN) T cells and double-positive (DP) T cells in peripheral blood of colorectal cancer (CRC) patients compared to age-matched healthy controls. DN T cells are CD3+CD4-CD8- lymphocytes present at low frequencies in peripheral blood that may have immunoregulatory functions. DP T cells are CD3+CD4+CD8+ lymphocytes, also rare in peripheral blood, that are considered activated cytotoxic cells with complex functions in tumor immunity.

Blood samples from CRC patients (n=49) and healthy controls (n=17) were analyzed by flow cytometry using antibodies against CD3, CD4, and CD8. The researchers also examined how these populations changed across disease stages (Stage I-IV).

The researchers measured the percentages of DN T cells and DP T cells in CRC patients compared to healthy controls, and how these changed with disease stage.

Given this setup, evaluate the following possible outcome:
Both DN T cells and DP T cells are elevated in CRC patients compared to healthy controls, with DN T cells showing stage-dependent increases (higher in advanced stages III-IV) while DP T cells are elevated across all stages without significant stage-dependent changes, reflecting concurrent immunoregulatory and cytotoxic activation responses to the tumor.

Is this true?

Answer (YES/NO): NO